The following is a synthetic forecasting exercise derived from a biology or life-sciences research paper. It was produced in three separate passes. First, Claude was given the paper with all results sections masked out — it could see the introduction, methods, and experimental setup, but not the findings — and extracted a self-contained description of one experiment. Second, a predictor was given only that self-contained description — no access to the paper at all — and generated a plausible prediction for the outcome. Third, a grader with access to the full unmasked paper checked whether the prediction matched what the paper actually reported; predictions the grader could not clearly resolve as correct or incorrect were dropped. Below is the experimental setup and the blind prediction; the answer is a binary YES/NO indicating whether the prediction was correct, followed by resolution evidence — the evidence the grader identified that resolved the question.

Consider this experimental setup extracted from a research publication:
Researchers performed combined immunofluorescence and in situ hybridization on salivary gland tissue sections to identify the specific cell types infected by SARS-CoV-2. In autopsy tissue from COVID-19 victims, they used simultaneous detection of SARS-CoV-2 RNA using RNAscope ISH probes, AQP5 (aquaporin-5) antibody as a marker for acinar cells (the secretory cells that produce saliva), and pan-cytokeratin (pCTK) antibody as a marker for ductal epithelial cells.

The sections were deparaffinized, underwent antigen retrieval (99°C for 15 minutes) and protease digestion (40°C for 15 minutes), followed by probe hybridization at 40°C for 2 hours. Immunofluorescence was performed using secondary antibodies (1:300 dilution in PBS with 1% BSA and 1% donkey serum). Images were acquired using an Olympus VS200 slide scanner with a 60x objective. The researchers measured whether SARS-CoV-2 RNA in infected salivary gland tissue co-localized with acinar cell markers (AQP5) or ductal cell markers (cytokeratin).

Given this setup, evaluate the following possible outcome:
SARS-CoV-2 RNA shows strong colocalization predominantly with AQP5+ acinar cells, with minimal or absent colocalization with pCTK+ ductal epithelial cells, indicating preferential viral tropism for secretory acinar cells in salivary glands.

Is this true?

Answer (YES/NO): NO